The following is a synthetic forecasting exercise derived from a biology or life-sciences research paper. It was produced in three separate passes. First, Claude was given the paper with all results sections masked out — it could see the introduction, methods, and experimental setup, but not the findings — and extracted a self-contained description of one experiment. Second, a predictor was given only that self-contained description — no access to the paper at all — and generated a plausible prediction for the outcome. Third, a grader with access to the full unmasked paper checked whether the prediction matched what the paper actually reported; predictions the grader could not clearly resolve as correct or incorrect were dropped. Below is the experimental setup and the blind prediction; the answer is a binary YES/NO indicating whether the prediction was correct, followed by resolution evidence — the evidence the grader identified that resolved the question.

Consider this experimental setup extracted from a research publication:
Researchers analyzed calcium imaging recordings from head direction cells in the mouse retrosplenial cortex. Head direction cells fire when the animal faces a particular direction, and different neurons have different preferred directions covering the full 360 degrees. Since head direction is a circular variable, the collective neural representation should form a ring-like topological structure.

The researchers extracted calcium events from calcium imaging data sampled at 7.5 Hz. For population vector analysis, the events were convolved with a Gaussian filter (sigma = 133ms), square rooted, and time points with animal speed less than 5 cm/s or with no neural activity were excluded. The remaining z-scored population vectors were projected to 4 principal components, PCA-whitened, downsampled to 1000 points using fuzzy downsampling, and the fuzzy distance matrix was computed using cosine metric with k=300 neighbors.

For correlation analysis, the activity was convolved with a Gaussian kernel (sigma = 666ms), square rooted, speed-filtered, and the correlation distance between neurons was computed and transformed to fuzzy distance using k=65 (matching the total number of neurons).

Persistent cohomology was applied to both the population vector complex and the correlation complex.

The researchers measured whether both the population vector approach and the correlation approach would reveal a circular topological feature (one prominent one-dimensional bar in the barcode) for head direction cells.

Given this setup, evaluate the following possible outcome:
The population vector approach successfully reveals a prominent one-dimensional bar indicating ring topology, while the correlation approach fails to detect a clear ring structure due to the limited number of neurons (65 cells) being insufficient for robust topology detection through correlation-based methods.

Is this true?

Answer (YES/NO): NO